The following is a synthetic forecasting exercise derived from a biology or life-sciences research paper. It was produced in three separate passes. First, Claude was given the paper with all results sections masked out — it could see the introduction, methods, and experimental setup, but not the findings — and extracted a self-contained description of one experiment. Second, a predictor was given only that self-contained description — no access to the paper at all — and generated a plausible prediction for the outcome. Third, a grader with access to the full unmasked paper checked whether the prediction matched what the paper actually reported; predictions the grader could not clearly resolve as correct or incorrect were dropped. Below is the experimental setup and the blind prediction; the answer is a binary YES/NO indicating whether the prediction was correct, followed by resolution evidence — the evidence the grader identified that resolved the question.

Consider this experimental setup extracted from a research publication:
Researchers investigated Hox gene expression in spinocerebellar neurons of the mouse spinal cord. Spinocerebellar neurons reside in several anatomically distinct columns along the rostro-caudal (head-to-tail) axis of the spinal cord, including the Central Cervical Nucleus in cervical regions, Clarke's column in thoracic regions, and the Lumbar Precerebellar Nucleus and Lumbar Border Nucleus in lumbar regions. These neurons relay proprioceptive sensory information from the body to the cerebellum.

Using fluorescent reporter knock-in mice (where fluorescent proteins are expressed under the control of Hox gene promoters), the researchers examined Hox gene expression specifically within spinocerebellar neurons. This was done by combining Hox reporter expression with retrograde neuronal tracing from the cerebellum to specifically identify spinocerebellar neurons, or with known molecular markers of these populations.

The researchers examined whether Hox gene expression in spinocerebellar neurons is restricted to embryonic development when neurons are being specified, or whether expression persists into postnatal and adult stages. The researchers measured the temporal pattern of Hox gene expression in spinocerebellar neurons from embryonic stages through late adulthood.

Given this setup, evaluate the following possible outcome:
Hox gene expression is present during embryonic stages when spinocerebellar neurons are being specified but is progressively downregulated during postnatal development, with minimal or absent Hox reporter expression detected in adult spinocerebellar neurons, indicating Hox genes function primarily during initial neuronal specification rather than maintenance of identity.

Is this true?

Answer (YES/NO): NO